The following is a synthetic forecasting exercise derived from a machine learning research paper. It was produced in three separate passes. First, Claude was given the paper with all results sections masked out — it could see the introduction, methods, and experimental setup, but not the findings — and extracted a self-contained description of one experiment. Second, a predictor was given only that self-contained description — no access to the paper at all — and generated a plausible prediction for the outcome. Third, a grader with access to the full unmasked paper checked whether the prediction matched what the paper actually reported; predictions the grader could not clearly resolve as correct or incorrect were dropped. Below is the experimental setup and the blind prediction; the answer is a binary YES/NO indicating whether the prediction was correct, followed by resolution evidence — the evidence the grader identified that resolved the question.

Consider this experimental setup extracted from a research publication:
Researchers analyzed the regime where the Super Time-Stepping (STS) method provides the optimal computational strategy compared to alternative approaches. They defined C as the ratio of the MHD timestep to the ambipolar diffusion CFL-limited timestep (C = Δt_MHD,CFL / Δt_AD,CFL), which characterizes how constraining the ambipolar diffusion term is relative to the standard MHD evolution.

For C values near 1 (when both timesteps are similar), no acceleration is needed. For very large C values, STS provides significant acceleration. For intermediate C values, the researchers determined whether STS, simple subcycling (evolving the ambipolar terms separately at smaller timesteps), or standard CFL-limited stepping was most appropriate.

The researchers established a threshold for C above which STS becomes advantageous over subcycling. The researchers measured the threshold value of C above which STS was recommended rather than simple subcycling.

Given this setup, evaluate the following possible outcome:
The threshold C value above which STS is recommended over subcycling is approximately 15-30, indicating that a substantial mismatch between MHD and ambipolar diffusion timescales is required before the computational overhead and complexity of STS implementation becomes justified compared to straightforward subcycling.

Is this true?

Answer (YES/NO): NO